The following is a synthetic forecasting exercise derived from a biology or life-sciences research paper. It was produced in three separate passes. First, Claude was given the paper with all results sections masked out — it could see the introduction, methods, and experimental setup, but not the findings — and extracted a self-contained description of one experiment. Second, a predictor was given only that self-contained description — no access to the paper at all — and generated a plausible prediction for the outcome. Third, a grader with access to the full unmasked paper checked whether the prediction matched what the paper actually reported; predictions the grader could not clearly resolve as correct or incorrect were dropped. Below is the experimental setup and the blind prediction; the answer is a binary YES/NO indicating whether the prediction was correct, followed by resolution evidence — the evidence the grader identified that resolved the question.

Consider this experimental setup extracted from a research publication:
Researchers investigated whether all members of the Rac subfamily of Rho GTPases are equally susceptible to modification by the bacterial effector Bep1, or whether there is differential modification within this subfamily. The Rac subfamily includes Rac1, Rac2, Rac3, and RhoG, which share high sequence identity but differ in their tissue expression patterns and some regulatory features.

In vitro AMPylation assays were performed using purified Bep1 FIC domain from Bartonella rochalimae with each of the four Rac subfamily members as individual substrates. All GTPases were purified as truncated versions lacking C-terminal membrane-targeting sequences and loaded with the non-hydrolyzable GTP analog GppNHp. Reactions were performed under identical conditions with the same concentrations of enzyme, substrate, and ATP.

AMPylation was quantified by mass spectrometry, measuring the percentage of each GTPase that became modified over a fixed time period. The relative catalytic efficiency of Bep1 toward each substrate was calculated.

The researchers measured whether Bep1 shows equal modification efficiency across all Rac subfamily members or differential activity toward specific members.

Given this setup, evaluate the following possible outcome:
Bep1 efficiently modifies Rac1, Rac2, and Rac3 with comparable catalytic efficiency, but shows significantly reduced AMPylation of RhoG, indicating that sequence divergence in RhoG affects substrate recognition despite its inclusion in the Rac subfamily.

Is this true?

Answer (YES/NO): NO